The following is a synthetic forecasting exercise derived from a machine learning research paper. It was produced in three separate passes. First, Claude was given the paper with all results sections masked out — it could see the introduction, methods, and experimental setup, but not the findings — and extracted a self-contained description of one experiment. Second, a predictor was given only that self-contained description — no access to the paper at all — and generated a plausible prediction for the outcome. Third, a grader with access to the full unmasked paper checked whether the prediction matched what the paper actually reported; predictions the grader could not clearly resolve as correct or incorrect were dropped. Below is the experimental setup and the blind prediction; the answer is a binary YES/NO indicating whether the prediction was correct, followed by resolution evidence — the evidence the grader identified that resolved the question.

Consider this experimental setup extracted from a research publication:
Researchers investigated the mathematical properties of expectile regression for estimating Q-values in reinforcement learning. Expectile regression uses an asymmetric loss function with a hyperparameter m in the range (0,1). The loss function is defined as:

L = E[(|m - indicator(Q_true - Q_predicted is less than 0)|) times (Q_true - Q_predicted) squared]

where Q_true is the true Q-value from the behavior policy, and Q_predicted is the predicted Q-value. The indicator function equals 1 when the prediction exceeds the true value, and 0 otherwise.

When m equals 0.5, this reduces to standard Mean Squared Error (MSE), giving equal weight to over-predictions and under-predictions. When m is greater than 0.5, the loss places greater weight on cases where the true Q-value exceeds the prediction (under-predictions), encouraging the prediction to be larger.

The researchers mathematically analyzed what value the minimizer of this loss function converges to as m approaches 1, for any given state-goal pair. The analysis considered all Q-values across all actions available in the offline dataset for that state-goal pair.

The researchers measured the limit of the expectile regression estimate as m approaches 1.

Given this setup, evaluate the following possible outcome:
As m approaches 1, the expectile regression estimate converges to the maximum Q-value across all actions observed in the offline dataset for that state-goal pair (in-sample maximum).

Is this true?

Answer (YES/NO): YES